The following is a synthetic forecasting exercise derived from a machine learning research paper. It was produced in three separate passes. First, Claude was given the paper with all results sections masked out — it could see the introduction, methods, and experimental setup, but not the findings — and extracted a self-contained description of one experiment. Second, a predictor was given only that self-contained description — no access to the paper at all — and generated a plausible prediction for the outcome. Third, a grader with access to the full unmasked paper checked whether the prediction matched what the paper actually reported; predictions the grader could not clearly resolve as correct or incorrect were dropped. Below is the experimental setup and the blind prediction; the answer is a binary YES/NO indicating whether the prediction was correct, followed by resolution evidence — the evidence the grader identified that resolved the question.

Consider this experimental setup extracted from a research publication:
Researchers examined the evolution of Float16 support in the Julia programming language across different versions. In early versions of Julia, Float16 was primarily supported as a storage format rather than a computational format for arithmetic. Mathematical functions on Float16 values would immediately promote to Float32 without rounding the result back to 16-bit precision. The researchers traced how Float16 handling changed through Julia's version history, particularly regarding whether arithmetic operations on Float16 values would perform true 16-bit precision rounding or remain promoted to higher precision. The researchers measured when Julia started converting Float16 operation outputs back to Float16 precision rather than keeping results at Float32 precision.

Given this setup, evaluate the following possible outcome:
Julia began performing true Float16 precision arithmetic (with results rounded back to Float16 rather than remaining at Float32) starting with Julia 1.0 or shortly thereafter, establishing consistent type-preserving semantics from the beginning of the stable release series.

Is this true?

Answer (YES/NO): NO